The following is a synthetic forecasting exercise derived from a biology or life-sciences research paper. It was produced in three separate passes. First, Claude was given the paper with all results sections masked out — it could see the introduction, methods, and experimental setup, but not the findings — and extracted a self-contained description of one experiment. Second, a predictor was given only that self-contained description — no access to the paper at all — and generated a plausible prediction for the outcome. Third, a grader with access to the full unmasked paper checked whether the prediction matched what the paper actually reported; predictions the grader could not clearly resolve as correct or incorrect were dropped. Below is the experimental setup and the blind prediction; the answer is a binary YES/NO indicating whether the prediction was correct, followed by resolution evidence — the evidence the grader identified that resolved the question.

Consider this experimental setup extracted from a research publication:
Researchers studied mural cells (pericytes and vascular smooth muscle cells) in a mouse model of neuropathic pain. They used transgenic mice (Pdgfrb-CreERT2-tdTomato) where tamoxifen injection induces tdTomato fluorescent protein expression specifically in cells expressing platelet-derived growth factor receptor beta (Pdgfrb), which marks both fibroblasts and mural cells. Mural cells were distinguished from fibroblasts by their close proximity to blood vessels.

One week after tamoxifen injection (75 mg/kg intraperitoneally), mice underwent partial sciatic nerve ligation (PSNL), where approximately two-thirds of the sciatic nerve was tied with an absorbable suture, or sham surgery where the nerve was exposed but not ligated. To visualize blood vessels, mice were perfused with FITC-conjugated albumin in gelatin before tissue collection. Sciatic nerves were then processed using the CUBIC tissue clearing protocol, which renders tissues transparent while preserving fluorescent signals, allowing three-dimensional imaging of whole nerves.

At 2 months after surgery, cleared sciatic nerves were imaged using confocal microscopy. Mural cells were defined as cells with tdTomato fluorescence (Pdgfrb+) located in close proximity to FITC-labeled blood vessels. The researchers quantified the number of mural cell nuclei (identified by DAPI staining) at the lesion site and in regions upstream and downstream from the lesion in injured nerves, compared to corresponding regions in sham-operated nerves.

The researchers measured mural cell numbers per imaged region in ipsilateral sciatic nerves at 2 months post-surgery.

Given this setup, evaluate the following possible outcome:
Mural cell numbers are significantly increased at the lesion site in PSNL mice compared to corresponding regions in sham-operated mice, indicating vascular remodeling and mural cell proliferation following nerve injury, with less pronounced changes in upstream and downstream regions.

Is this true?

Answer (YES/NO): NO